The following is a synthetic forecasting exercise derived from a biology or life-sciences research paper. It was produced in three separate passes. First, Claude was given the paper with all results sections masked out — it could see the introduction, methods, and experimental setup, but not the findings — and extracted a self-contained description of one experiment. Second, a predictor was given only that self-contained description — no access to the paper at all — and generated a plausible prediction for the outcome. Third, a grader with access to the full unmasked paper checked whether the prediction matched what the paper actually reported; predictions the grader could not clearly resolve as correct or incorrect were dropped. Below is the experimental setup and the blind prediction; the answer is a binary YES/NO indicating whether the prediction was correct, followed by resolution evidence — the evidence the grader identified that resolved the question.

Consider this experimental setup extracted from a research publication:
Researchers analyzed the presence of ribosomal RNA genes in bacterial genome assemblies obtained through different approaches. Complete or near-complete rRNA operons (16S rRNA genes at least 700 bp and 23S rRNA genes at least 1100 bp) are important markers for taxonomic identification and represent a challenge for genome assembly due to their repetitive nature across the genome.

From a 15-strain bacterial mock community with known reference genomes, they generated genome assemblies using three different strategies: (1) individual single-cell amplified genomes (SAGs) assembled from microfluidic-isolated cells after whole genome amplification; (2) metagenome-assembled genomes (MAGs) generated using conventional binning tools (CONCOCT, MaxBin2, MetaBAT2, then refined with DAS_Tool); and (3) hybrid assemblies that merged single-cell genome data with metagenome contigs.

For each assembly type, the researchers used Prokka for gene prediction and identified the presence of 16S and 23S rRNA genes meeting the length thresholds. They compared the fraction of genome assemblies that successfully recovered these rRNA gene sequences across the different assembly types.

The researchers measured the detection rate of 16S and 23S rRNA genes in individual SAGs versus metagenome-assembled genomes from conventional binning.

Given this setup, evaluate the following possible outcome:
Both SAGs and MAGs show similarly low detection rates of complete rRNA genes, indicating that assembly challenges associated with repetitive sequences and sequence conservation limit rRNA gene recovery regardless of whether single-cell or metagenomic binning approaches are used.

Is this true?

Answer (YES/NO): NO